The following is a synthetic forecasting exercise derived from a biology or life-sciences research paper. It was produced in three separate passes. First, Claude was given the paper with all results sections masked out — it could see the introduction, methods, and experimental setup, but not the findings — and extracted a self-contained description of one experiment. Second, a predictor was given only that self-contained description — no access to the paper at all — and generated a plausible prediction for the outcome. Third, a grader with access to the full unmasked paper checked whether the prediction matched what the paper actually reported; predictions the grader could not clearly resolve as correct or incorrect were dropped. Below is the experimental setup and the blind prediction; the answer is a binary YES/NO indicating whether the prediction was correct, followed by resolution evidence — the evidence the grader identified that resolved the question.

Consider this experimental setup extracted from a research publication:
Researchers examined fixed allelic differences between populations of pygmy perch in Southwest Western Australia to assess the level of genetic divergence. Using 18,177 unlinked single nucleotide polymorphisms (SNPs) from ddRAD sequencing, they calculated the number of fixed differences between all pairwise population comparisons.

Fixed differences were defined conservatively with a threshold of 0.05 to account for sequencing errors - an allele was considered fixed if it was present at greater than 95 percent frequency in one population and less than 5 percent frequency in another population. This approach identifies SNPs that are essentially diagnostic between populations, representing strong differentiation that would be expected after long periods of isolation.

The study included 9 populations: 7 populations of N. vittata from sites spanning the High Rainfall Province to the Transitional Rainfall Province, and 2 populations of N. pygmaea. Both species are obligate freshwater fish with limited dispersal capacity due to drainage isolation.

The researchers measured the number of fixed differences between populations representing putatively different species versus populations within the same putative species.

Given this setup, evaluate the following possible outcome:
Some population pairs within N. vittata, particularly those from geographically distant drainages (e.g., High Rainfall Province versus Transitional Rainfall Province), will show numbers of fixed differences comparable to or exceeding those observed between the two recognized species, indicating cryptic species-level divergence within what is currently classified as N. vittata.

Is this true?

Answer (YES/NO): YES